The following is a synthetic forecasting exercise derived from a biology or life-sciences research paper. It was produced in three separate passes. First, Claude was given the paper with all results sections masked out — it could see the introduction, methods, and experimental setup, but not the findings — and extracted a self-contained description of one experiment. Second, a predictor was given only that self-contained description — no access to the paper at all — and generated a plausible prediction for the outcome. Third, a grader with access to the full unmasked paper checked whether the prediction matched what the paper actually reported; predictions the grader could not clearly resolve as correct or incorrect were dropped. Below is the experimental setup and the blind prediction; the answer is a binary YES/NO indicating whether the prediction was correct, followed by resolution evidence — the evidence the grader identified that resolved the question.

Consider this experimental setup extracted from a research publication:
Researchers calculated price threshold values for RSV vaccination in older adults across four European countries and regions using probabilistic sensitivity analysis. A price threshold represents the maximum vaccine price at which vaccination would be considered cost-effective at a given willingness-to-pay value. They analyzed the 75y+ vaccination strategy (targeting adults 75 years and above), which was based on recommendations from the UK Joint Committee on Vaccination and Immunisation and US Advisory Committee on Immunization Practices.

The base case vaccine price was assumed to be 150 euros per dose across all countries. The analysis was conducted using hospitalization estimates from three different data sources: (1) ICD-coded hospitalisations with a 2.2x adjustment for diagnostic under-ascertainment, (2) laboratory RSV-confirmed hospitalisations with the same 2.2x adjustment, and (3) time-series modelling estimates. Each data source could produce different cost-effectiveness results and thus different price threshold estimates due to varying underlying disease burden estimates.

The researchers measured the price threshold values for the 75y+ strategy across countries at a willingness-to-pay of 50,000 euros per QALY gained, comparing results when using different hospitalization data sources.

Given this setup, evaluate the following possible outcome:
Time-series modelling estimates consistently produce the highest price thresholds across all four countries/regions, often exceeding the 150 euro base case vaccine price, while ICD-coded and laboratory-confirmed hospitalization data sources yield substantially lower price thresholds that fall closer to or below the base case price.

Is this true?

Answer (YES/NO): NO